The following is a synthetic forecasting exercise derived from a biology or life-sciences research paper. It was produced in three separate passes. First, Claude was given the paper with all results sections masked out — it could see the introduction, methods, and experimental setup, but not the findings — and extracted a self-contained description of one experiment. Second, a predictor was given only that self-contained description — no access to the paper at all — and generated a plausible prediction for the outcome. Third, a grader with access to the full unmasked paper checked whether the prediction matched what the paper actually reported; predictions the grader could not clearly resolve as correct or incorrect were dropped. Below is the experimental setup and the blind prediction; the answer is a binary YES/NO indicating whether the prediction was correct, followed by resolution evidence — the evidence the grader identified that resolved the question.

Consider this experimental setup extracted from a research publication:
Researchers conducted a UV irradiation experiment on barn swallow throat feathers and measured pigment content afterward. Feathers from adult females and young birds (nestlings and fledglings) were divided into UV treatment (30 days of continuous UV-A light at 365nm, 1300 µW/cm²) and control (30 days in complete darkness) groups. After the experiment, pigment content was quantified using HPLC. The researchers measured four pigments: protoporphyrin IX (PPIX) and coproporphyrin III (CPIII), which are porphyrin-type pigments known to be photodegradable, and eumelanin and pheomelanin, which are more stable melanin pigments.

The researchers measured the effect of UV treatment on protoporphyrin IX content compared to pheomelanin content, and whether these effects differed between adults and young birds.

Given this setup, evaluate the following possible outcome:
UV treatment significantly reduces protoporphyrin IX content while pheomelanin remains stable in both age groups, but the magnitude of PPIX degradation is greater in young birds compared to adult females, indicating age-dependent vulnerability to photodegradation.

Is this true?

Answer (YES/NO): YES